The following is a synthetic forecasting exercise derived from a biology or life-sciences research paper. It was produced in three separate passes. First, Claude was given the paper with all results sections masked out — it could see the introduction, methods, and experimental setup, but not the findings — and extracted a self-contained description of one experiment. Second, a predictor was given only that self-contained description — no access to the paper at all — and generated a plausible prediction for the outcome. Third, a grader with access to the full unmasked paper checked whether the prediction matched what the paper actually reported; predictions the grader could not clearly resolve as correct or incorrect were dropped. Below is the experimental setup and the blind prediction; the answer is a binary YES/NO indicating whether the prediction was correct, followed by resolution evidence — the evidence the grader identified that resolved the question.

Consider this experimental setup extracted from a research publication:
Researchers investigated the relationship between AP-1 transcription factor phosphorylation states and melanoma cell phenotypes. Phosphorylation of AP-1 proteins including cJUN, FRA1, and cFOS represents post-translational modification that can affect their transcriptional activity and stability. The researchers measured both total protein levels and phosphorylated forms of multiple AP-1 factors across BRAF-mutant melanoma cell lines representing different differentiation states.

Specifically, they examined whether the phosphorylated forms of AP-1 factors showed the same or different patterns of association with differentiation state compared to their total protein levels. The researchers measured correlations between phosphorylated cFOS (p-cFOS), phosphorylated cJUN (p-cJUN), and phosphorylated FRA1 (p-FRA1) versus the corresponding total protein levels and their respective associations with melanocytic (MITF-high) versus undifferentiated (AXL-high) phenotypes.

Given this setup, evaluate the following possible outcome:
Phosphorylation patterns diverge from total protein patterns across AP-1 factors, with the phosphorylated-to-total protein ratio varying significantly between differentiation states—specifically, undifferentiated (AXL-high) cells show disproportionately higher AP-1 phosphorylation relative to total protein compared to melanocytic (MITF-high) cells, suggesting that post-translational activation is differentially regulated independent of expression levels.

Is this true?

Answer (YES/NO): NO